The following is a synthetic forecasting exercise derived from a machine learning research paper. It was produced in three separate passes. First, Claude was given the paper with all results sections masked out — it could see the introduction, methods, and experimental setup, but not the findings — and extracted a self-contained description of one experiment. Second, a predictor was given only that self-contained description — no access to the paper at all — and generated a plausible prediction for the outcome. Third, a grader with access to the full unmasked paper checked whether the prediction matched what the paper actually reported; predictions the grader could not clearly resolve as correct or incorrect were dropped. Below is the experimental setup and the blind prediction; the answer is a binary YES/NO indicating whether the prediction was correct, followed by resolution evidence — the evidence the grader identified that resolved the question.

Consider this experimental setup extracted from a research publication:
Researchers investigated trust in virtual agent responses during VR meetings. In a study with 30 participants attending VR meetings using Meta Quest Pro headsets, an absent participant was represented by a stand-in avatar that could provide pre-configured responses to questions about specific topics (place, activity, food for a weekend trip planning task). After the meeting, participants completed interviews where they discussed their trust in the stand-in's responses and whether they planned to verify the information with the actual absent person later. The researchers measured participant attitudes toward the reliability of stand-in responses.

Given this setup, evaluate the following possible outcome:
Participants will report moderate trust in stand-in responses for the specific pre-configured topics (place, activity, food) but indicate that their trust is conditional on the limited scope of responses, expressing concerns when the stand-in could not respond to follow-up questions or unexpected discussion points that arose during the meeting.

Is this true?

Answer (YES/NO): NO